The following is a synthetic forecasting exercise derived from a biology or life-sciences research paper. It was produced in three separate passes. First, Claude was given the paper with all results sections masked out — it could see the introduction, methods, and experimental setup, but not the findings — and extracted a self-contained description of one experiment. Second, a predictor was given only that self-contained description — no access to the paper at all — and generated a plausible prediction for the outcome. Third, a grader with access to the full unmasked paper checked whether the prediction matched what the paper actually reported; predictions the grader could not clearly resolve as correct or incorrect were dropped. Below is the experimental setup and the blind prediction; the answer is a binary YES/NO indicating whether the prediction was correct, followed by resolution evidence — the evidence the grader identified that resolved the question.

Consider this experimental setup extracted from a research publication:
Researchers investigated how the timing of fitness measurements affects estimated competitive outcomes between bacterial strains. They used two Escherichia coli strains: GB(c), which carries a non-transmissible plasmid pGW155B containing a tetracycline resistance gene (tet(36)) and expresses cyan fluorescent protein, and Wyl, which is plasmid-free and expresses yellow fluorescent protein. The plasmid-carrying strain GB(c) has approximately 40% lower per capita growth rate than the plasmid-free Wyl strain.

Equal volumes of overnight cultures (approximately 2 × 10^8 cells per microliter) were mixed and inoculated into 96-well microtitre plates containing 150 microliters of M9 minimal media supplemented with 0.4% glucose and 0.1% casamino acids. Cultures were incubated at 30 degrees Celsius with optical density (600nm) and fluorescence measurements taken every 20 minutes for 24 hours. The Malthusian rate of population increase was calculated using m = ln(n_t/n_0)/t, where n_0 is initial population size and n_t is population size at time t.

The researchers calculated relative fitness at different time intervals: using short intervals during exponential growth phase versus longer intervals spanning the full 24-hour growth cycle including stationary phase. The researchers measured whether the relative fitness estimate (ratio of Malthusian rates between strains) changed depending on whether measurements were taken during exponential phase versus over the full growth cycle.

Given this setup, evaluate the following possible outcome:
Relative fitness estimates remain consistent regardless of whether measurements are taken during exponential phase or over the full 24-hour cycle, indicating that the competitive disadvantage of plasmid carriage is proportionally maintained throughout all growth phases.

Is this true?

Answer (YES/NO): NO